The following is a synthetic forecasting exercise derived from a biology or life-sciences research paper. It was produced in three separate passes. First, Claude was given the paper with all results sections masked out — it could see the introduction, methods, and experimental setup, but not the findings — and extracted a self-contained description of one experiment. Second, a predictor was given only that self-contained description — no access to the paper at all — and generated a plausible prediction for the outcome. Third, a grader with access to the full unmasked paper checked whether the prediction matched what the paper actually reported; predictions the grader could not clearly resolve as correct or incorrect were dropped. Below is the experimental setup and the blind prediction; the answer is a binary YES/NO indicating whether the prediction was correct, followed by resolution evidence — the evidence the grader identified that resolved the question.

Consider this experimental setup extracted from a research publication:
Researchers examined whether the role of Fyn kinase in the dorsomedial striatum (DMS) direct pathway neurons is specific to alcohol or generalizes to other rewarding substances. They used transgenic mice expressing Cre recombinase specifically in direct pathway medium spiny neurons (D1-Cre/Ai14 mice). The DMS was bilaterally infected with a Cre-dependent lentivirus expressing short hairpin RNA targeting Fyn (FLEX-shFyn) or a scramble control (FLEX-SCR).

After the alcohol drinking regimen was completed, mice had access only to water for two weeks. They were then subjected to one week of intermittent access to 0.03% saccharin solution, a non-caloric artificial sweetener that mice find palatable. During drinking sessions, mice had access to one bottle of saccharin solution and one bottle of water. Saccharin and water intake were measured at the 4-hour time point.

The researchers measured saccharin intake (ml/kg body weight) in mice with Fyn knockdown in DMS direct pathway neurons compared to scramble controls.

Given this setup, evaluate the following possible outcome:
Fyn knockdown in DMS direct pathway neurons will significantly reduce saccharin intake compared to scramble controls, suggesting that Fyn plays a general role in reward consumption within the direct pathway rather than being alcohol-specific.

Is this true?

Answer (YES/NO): NO